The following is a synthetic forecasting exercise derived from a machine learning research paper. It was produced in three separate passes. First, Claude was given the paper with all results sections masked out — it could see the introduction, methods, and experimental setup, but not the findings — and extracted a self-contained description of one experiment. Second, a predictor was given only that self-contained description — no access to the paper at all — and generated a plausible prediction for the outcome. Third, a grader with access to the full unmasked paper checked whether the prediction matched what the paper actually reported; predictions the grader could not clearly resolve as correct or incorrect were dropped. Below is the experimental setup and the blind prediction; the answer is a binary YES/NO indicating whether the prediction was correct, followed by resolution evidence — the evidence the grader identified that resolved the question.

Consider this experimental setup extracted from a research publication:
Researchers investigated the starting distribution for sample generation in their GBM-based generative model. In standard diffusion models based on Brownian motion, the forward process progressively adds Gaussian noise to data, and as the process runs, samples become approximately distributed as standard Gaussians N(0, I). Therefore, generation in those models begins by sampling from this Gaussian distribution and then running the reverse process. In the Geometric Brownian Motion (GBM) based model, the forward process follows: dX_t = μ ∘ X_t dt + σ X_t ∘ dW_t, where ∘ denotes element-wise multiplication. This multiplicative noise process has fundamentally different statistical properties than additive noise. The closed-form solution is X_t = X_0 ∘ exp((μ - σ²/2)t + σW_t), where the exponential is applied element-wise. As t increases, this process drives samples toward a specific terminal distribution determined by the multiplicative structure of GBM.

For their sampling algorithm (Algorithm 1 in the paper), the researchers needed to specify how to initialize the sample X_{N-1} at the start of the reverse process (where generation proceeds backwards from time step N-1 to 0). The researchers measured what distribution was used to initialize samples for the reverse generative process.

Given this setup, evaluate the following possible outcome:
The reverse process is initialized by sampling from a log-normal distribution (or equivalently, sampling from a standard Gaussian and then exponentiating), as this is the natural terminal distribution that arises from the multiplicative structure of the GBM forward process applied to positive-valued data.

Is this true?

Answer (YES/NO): YES